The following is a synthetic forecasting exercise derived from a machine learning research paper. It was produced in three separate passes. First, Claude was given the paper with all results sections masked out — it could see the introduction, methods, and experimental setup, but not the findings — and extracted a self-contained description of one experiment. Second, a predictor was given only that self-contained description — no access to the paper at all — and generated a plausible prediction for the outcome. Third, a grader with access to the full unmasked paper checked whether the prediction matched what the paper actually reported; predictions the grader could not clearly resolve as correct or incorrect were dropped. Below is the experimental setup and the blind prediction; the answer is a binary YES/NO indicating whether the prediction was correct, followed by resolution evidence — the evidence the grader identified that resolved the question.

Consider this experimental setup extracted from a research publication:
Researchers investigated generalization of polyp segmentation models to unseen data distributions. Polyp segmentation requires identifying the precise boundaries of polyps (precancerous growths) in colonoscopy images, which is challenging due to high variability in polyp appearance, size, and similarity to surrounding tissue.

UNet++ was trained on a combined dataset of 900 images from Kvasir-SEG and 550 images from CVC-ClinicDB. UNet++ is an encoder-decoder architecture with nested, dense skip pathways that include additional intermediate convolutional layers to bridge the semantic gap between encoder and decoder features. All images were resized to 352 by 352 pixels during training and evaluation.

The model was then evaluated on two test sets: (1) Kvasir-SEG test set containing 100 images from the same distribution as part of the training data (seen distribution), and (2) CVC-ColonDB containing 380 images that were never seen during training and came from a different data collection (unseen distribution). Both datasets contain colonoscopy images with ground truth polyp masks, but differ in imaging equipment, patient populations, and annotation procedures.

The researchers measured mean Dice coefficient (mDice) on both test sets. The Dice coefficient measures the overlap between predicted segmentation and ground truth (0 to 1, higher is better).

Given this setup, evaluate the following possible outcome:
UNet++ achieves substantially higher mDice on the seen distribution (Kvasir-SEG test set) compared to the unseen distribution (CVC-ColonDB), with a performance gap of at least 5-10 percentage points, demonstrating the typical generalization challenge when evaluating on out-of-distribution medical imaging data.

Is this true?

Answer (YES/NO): YES